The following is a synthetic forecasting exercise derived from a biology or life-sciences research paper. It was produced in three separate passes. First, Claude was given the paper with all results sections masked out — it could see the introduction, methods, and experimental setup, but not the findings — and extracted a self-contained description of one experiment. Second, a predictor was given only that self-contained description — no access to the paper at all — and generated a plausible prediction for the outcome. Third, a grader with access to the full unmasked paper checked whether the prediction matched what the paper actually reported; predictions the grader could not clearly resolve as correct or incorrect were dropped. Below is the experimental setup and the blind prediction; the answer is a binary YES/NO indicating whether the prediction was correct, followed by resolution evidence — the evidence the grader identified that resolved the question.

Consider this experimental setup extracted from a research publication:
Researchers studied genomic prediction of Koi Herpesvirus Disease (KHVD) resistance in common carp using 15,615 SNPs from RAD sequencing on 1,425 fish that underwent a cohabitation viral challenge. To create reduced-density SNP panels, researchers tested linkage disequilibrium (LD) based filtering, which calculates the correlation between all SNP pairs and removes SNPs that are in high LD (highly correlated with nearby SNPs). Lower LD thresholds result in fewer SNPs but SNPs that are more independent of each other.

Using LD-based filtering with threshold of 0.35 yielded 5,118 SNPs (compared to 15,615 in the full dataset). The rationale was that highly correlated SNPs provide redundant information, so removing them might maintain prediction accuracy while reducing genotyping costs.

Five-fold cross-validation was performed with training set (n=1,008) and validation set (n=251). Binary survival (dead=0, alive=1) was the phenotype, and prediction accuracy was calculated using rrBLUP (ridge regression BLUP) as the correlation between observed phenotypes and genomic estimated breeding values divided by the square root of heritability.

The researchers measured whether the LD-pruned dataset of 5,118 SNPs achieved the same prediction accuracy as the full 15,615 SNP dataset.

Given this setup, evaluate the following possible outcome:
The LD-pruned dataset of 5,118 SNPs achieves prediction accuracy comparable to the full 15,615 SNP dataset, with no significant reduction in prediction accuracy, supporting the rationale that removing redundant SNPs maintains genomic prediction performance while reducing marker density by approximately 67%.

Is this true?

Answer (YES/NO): YES